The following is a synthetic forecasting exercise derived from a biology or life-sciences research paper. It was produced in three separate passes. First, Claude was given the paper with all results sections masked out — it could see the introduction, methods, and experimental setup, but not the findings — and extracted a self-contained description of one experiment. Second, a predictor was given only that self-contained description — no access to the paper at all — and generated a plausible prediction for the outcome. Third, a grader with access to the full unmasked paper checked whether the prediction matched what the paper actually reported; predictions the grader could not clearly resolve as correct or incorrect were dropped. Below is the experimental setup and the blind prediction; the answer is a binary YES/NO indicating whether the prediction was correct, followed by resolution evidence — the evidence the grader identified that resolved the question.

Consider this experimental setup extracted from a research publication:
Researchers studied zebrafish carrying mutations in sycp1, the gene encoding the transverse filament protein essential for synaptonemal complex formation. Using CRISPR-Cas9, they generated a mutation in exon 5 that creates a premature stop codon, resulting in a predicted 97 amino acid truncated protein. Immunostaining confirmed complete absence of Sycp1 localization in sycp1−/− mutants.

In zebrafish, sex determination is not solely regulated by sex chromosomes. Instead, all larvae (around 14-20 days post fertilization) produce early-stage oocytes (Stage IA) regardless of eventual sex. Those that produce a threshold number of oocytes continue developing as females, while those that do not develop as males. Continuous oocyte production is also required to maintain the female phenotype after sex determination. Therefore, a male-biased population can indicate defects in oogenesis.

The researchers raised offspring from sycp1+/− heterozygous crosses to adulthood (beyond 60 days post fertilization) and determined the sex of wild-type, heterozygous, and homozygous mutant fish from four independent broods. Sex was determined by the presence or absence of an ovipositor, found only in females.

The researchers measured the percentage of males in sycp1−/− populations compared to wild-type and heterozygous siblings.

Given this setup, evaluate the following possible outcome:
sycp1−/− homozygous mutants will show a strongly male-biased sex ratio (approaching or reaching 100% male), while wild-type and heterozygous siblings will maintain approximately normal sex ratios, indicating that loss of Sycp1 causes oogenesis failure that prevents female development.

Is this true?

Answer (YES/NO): NO